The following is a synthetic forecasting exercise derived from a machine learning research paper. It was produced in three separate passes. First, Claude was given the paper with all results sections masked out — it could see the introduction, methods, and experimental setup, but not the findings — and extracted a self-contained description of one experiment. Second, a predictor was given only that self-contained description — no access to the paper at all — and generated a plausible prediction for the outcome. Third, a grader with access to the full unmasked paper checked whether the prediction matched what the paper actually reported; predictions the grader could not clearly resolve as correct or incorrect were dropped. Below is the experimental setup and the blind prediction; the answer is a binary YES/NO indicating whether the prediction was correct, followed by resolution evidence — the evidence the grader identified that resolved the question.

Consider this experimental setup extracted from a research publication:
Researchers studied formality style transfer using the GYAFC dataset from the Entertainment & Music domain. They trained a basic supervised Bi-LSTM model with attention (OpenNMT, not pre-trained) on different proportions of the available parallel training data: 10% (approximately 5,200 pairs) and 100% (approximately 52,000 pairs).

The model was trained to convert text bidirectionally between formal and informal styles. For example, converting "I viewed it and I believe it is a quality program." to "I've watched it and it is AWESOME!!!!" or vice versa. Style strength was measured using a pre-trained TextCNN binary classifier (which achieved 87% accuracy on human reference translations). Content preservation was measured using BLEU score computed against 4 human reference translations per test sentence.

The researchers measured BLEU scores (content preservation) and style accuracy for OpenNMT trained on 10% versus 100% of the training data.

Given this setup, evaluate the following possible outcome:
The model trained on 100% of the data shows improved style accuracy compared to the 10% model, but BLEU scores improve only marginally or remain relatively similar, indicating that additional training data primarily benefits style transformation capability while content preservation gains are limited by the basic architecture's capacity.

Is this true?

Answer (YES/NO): NO